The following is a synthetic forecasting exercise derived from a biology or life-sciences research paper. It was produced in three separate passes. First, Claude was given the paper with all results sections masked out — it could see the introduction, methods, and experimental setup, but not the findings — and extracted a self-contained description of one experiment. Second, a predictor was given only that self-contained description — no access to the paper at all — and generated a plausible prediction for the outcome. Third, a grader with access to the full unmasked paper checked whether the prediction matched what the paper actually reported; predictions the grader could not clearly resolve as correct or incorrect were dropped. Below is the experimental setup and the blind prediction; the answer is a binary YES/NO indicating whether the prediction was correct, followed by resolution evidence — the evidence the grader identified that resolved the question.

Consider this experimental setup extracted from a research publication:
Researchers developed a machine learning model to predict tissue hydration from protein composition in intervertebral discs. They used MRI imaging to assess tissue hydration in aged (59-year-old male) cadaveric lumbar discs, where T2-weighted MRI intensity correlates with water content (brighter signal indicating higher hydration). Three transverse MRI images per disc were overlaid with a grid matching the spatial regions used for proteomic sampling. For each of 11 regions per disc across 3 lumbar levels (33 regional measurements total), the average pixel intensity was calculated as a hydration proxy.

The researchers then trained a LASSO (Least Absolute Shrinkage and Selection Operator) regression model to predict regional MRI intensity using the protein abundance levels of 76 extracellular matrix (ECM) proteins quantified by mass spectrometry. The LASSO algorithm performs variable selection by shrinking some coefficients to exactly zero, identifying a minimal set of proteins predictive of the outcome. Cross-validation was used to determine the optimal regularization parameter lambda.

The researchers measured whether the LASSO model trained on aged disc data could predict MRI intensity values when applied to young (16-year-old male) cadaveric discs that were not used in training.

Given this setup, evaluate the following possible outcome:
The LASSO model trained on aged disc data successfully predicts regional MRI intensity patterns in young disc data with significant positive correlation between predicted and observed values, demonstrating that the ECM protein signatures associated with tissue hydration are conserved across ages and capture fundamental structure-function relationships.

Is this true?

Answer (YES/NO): YES